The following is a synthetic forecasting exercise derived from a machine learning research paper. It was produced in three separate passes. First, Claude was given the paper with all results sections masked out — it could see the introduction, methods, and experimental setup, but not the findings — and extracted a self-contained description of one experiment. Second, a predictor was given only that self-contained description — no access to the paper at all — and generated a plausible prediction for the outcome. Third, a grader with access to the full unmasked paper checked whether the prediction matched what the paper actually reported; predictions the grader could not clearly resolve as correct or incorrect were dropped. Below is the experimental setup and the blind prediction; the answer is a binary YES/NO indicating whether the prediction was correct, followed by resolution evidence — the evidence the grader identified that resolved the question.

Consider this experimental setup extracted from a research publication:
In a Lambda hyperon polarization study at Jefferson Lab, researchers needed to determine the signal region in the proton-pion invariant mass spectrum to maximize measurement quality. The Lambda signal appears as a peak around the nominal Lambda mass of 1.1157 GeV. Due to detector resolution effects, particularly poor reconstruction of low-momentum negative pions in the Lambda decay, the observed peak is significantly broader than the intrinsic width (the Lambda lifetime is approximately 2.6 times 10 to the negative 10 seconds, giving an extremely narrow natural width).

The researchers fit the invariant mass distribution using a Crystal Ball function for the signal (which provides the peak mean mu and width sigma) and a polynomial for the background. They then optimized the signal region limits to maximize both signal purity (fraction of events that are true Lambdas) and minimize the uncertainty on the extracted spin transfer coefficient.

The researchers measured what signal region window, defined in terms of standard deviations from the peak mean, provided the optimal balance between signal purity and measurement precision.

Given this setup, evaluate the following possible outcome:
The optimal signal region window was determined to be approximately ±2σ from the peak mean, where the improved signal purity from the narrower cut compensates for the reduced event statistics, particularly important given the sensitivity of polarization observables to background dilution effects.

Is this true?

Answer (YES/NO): YES